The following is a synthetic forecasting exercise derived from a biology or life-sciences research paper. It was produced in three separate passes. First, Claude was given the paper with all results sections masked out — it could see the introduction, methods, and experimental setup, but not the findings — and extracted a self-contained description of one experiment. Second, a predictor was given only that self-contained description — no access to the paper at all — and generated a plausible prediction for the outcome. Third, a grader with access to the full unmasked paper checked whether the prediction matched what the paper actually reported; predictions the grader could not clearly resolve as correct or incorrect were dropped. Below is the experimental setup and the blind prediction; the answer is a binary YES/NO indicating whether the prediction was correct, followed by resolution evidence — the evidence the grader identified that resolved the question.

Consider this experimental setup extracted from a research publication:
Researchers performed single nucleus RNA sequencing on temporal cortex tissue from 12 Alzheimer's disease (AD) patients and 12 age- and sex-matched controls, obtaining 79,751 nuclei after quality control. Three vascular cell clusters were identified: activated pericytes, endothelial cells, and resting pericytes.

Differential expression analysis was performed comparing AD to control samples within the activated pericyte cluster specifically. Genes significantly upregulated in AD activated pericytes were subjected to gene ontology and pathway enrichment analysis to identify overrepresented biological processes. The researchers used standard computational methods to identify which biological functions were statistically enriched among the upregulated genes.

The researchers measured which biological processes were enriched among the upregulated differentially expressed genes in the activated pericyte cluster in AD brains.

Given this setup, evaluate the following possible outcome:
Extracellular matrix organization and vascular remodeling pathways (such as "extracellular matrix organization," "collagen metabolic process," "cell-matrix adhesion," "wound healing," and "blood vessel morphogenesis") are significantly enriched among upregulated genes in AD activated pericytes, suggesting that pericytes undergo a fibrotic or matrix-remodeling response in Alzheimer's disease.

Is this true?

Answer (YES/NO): NO